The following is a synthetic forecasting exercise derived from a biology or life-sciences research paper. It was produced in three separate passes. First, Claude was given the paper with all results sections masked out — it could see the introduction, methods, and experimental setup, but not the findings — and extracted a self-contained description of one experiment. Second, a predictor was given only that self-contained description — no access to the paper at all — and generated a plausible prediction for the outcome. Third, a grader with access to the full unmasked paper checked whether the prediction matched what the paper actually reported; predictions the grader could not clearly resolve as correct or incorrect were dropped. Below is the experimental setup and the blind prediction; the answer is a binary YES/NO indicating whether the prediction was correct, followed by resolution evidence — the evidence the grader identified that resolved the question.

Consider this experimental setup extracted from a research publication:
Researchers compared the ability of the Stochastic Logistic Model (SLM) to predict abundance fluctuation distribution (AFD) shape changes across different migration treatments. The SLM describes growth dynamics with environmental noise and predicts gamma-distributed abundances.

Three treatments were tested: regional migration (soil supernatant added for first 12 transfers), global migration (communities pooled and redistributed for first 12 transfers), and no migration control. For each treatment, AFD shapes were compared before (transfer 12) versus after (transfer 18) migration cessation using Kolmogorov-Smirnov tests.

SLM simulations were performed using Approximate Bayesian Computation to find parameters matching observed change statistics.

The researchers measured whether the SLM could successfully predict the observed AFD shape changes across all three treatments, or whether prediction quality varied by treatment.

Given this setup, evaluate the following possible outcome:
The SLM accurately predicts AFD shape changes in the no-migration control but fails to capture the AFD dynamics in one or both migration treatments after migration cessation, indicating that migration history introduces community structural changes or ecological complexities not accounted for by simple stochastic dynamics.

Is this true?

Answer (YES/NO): NO